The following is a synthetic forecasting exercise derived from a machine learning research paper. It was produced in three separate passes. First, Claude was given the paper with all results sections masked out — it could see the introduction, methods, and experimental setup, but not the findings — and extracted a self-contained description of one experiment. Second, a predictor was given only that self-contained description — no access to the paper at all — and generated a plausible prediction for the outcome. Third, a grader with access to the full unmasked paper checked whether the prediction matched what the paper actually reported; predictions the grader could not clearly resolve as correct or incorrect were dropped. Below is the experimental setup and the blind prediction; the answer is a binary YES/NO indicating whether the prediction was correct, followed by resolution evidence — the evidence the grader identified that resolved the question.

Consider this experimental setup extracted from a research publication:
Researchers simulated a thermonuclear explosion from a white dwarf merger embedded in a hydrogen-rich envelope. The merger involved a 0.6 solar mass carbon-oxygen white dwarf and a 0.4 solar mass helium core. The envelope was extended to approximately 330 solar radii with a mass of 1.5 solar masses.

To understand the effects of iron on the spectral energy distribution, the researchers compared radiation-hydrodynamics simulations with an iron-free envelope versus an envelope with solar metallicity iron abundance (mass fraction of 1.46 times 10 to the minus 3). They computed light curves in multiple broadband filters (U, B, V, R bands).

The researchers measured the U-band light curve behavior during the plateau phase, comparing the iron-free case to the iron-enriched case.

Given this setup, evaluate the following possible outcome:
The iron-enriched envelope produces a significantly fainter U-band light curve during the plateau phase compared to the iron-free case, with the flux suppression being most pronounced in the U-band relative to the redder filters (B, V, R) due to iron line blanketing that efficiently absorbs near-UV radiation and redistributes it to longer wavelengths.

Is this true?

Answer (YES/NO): YES